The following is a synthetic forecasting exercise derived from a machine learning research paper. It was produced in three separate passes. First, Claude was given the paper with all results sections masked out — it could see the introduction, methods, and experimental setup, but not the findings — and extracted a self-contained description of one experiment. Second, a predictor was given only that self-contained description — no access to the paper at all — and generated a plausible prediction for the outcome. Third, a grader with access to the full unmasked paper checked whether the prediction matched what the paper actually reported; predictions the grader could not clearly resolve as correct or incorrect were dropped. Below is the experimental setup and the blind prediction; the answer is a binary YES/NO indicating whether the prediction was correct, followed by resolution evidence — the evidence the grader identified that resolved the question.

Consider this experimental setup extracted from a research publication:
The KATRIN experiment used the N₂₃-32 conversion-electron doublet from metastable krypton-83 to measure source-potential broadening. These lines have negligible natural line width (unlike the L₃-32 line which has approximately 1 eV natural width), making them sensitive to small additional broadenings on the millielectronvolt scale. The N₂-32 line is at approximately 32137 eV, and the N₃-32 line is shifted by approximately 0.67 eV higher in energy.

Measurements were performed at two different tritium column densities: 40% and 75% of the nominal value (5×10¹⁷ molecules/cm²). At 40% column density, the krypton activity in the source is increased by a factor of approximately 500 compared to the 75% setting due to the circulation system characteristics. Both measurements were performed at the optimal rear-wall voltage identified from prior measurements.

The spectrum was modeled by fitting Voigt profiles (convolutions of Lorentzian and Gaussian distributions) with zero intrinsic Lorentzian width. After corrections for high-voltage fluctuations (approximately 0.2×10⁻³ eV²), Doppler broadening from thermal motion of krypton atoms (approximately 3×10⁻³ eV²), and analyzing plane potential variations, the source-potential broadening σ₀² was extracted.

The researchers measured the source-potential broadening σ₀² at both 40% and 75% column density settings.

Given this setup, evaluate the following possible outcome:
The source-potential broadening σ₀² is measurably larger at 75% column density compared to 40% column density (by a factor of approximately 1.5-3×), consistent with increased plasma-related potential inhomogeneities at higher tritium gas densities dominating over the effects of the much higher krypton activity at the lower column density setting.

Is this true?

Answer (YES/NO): NO